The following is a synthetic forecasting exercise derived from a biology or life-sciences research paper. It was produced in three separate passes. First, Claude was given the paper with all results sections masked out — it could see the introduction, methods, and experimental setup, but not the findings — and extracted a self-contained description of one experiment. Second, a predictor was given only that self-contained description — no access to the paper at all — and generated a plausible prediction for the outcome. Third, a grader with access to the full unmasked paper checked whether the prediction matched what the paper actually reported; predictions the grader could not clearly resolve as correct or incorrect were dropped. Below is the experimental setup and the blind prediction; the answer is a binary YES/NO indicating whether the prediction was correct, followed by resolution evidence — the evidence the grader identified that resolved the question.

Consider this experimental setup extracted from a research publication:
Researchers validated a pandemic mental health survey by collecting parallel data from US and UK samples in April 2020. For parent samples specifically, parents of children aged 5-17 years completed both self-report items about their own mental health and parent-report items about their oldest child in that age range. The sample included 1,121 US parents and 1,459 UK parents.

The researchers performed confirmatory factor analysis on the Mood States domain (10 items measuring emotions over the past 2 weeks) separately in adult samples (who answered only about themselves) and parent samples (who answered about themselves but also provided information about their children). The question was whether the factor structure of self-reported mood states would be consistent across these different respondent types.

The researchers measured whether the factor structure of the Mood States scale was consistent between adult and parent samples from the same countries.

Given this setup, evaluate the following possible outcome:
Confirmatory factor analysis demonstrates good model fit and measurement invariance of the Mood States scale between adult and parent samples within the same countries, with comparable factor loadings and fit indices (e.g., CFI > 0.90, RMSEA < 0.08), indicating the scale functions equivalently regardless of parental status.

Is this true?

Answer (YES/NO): NO